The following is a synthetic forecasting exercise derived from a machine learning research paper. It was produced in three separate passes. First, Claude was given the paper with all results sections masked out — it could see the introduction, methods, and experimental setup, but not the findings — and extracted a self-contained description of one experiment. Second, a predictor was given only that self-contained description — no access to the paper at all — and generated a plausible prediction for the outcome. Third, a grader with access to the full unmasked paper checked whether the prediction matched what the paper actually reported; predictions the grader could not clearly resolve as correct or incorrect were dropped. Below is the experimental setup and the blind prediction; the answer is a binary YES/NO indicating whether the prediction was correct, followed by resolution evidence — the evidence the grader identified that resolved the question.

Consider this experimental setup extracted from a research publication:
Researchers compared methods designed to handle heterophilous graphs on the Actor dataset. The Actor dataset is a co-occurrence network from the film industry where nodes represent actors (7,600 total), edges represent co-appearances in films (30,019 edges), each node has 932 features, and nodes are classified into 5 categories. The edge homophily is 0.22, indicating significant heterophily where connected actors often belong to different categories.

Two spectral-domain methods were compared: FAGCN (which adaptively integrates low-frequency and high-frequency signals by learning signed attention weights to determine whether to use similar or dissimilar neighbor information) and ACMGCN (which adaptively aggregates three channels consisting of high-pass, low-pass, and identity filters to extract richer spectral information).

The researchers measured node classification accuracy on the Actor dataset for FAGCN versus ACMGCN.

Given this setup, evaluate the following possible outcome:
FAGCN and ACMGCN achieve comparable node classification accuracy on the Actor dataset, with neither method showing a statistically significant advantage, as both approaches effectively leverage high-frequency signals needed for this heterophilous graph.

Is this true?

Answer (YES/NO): YES